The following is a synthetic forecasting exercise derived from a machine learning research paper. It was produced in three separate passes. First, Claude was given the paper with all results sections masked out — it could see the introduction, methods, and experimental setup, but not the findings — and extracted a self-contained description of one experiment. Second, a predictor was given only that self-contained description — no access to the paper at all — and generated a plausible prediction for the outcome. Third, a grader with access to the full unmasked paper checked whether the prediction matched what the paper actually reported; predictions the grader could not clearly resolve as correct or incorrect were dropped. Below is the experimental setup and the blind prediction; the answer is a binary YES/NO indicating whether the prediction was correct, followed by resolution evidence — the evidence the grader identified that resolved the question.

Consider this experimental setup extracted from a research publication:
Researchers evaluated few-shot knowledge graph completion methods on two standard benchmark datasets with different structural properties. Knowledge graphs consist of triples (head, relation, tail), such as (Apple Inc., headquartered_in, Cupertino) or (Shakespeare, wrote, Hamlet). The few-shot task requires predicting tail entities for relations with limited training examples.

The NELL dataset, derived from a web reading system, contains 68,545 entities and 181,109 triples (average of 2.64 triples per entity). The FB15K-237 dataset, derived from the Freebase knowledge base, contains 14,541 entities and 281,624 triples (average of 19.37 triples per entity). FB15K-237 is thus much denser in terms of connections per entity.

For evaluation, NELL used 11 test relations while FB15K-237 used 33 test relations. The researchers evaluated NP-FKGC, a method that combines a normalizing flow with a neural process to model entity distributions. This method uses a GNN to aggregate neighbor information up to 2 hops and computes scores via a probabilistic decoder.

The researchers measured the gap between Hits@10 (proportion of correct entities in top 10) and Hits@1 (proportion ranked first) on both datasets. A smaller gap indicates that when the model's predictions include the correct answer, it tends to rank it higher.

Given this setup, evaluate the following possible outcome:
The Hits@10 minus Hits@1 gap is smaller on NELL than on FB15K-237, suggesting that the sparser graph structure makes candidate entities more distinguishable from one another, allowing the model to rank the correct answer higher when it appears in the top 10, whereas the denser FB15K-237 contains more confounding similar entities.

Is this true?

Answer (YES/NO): YES